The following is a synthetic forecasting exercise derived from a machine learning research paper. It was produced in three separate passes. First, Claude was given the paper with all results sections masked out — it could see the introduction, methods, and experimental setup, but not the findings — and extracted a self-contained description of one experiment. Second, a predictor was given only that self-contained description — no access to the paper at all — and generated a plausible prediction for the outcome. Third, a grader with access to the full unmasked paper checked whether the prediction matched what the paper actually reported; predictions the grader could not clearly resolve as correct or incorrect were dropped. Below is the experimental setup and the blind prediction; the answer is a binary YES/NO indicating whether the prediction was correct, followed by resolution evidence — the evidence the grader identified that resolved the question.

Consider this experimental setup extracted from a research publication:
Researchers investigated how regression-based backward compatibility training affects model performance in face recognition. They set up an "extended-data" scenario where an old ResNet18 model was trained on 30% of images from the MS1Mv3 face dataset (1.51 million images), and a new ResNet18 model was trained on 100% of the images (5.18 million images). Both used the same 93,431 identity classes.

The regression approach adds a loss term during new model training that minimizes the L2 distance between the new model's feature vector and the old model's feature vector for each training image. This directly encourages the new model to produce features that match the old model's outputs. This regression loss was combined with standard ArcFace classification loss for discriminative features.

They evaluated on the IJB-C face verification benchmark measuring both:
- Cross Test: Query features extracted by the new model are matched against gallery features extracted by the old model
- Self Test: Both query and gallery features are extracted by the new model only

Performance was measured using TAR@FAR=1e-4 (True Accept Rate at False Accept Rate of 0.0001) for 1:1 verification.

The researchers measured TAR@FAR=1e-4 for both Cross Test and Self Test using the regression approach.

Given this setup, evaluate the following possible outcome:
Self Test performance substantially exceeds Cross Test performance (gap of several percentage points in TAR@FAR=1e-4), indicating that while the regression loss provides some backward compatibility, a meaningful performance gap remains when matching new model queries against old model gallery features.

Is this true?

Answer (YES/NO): NO